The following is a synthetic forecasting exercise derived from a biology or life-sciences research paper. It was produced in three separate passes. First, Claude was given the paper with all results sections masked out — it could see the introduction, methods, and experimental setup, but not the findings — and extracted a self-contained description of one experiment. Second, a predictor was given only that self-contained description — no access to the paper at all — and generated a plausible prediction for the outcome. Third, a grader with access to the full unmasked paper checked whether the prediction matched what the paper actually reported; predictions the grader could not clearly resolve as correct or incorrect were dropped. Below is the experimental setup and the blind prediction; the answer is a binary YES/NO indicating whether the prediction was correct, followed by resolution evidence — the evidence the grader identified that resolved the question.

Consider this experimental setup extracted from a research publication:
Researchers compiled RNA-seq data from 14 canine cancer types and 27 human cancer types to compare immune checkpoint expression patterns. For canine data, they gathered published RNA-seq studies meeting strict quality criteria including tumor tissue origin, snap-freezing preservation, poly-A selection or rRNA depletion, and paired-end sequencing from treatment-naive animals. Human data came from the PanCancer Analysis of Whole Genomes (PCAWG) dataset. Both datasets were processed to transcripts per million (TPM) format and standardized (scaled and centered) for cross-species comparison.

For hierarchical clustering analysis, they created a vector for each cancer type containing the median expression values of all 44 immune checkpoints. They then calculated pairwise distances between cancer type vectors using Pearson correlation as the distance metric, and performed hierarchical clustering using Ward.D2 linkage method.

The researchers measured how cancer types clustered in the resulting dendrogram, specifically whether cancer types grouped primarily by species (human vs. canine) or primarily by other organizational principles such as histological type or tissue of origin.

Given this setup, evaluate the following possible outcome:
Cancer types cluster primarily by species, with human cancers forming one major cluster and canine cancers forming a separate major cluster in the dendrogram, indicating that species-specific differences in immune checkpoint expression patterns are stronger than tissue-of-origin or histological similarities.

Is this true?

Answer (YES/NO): YES